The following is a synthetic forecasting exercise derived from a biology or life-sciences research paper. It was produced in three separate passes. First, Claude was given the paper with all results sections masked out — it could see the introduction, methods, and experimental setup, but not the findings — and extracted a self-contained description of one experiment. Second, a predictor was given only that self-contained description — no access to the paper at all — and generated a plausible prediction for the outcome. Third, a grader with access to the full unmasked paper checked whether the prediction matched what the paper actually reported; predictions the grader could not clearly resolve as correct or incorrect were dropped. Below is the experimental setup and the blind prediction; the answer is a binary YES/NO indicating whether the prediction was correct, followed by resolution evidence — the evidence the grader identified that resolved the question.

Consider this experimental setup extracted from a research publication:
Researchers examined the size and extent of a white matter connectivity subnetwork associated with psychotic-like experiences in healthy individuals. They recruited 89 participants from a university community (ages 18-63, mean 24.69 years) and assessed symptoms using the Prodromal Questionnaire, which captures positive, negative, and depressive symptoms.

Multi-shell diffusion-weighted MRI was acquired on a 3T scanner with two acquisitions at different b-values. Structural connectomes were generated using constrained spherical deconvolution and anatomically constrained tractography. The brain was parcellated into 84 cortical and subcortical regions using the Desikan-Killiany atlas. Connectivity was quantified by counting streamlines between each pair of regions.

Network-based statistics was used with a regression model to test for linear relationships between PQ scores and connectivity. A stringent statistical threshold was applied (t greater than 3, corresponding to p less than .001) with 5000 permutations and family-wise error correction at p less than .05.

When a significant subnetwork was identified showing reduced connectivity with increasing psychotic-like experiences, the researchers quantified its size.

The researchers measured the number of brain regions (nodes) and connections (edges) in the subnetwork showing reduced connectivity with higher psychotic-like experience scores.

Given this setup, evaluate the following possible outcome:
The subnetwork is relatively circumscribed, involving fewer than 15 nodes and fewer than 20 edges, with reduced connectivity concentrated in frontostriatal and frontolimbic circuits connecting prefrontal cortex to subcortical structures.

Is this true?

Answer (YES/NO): NO